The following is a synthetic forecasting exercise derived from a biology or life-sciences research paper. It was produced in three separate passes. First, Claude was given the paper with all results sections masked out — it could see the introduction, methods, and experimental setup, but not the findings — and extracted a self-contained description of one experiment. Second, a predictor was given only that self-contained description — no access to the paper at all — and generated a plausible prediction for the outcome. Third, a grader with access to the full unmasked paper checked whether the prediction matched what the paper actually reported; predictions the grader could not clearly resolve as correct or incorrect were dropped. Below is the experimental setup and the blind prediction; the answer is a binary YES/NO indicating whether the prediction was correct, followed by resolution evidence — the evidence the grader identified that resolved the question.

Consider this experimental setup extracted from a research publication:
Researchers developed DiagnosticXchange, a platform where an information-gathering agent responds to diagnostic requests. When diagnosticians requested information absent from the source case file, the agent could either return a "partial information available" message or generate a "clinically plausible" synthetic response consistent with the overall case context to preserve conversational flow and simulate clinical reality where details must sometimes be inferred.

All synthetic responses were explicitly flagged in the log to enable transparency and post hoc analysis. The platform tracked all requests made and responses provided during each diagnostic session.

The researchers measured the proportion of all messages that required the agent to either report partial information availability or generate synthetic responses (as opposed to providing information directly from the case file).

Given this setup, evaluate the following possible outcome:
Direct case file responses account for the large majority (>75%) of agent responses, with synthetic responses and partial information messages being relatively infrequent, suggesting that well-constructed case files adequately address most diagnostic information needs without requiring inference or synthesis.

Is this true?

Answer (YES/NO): NO